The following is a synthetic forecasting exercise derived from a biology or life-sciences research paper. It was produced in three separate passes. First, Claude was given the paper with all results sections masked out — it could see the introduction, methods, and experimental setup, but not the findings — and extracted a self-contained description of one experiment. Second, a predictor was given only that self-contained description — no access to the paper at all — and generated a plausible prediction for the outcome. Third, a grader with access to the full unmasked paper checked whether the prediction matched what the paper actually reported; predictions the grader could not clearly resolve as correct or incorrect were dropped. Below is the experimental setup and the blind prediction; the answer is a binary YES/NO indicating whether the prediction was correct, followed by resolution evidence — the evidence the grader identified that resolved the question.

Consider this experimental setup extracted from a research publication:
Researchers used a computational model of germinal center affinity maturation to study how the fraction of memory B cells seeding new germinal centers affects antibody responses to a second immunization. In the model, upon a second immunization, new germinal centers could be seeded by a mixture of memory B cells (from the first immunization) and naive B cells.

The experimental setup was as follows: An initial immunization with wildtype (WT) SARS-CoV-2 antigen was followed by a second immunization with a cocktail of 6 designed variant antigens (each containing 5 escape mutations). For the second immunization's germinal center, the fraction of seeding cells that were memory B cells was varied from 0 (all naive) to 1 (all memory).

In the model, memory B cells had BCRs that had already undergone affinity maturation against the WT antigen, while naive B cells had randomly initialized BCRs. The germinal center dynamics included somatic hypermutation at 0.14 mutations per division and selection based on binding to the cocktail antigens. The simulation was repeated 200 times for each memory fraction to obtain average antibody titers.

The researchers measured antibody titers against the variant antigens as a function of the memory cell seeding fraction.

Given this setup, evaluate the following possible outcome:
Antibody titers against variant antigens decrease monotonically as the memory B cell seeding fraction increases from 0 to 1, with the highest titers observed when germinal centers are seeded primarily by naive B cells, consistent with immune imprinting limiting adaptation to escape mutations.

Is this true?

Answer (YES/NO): YES